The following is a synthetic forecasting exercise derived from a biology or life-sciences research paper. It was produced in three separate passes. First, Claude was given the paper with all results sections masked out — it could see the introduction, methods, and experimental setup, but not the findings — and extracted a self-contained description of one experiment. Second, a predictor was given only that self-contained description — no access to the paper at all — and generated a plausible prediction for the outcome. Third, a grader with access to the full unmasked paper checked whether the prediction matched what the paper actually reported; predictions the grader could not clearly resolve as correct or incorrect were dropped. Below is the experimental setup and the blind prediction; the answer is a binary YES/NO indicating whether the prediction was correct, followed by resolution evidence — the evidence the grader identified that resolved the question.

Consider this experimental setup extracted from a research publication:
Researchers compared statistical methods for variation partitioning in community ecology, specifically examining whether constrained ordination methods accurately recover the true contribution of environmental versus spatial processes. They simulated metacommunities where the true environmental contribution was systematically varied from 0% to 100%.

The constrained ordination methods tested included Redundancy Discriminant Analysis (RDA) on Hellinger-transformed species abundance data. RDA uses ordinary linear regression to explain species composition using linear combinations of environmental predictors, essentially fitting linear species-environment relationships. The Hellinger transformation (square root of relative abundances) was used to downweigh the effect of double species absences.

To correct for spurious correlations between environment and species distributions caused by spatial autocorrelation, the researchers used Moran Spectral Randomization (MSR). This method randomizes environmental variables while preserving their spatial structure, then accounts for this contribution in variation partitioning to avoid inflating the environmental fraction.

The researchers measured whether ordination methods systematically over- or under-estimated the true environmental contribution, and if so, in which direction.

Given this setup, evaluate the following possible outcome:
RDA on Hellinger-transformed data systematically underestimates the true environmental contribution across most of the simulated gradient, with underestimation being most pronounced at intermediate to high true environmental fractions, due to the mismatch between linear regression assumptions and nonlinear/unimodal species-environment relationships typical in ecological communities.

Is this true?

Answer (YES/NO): YES